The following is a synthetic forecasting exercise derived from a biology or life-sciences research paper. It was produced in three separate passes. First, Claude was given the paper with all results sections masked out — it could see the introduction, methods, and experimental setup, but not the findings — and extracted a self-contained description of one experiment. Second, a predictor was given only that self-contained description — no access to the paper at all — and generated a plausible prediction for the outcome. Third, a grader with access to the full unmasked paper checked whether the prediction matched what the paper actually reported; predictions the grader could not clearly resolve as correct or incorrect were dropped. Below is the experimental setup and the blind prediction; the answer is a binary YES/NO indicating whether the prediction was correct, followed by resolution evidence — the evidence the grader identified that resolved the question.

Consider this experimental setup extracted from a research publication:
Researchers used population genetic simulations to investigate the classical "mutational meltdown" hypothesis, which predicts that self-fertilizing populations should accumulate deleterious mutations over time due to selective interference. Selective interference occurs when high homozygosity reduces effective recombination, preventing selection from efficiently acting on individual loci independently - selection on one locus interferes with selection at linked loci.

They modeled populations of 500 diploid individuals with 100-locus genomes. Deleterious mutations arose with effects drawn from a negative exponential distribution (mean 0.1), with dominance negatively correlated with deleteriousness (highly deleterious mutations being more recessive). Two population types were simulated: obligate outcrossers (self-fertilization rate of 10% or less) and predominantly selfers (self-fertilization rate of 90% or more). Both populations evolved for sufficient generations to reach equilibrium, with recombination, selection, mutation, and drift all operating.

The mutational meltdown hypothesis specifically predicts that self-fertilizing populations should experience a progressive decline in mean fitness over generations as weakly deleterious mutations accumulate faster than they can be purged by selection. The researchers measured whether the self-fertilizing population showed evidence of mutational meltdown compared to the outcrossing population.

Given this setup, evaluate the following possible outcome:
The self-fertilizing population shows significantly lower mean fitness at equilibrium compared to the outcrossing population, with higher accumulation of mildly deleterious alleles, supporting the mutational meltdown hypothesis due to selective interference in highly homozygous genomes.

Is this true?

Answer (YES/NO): NO